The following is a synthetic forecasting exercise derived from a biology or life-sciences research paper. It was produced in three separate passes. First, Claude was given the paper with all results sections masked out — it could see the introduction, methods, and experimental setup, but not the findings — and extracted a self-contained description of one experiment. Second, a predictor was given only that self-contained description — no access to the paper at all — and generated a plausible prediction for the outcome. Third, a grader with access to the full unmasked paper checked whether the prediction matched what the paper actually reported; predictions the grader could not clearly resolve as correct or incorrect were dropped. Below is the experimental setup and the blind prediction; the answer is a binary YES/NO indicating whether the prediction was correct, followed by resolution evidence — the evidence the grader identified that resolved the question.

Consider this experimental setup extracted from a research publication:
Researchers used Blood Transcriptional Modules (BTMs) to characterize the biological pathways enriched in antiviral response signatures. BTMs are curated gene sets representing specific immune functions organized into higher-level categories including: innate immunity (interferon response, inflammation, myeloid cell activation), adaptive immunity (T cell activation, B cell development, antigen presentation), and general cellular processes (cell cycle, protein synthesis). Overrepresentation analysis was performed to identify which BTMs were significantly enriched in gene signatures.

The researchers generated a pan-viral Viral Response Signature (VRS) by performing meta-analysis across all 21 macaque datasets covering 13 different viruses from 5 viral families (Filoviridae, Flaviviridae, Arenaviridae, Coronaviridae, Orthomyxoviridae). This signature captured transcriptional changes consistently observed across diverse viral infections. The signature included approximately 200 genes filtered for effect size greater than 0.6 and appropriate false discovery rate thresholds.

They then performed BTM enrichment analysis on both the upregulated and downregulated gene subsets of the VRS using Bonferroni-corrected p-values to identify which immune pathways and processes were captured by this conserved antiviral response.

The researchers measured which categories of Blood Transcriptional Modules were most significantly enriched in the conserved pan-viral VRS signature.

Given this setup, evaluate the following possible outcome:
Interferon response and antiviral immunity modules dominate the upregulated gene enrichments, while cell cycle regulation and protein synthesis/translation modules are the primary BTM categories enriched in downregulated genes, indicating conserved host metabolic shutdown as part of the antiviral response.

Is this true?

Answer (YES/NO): NO